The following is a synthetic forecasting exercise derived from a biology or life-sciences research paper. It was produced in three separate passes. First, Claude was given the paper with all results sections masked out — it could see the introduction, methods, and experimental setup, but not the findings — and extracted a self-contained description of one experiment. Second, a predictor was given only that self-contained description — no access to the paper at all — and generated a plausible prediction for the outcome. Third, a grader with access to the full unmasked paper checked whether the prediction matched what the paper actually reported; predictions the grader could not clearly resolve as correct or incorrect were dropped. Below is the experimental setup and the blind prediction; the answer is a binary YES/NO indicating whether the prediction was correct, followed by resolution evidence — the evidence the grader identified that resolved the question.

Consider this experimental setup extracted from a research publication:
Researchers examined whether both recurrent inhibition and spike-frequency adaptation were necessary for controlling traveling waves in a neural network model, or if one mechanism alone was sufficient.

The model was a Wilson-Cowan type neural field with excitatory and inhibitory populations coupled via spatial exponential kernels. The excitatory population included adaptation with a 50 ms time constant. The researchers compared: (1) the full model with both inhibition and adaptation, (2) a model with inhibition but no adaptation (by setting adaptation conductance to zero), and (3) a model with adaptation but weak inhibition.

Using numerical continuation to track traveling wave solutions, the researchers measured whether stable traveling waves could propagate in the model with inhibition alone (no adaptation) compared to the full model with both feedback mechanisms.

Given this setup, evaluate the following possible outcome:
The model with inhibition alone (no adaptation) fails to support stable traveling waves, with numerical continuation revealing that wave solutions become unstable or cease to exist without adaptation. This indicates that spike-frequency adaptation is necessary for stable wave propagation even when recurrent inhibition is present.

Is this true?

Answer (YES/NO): NO